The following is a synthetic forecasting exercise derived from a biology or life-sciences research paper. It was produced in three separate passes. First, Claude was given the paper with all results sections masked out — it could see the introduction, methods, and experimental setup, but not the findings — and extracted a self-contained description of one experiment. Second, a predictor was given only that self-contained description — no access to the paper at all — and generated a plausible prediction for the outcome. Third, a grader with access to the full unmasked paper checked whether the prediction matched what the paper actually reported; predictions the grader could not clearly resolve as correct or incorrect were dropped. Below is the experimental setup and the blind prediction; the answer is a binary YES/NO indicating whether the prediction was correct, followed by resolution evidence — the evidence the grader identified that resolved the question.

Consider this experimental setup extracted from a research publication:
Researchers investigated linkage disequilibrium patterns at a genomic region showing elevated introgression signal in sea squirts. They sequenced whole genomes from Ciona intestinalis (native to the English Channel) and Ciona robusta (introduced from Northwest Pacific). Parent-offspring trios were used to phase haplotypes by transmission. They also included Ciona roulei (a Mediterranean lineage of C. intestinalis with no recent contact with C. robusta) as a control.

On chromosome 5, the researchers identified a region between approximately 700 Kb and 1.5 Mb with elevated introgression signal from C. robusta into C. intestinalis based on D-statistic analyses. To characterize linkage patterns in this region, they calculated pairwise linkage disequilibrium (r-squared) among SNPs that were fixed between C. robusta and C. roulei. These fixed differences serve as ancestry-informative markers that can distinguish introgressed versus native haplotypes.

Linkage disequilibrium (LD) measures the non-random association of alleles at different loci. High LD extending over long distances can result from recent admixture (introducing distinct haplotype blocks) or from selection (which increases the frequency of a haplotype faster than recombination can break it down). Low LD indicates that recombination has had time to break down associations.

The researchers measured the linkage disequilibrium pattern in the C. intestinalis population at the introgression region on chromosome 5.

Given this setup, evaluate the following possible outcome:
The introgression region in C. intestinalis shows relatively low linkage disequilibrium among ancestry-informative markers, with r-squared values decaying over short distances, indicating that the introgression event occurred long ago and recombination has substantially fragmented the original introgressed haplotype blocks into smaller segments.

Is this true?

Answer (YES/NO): NO